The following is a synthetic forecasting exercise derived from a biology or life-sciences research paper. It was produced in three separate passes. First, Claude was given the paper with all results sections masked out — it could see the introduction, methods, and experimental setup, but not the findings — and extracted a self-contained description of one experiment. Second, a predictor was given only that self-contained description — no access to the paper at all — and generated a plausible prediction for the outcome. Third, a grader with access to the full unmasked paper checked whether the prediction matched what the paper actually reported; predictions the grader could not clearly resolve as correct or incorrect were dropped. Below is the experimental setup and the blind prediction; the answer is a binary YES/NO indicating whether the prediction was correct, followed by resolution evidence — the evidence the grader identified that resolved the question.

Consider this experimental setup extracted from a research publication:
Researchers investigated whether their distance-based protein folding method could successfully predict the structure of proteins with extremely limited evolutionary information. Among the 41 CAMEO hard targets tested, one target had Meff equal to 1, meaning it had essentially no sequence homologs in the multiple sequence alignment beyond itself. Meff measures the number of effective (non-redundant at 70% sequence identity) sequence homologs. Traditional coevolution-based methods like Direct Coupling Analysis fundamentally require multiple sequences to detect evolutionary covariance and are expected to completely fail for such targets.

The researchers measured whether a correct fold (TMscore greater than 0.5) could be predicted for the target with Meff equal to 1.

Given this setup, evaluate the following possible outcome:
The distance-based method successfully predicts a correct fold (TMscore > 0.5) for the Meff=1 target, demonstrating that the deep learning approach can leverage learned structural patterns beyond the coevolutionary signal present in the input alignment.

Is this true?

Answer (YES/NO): YES